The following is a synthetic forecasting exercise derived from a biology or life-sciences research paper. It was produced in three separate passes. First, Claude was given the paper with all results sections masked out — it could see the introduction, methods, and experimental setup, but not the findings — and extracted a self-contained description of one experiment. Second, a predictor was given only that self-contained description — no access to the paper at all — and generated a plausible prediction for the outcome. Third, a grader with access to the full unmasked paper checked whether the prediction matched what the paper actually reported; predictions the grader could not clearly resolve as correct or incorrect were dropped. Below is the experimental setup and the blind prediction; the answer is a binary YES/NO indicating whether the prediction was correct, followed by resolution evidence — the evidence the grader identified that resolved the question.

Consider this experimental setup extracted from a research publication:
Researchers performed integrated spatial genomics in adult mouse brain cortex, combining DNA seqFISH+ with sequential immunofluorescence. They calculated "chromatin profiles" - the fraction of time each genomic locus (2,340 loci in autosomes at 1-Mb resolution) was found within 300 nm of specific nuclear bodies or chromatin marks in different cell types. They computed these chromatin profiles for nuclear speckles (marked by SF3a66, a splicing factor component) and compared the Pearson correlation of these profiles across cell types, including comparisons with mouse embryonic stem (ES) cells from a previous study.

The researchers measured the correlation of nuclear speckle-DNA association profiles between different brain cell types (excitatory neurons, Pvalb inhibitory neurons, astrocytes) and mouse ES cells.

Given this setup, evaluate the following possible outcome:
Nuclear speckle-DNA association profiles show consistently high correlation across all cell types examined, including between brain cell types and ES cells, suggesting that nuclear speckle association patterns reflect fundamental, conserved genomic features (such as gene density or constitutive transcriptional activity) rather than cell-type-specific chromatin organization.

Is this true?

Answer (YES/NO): YES